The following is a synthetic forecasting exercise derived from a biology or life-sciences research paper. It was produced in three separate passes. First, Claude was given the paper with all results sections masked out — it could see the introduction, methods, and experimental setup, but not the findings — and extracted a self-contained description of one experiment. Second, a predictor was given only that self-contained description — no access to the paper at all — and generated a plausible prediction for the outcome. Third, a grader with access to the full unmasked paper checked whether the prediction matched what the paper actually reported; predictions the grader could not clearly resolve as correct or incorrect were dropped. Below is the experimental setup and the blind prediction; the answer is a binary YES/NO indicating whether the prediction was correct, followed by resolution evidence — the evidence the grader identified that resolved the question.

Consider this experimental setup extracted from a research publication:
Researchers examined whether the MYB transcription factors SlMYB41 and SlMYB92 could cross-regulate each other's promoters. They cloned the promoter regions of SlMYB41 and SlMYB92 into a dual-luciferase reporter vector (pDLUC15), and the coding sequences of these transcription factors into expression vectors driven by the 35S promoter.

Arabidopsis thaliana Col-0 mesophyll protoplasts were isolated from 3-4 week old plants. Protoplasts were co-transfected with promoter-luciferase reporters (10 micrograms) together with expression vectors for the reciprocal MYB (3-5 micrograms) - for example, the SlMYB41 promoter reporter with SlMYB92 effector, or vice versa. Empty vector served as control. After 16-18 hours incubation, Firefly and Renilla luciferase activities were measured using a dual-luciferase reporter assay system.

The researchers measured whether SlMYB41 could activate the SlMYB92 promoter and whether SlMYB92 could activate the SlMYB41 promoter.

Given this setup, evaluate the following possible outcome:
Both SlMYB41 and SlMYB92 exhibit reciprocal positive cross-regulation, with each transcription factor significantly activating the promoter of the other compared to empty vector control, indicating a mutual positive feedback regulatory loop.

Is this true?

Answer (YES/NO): NO